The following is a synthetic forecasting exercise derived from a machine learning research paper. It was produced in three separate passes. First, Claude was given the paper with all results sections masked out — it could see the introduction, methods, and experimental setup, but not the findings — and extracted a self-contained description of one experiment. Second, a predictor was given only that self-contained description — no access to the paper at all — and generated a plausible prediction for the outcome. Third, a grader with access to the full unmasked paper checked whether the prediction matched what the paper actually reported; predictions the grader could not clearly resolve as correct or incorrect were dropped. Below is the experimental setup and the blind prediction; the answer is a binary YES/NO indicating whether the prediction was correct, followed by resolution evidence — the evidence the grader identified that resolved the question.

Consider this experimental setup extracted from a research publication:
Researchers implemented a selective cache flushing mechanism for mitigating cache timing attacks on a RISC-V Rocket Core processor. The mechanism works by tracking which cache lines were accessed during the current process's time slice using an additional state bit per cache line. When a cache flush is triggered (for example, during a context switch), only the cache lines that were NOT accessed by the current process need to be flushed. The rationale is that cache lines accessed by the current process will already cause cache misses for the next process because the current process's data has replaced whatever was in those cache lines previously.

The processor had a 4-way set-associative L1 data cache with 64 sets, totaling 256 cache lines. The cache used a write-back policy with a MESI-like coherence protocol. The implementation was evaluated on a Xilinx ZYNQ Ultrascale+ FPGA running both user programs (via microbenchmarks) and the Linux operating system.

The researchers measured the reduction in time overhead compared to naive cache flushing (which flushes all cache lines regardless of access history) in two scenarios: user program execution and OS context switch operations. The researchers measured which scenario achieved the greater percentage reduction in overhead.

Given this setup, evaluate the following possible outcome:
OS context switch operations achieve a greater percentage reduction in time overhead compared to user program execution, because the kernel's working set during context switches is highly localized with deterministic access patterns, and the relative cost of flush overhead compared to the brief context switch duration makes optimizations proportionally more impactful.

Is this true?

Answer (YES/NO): YES